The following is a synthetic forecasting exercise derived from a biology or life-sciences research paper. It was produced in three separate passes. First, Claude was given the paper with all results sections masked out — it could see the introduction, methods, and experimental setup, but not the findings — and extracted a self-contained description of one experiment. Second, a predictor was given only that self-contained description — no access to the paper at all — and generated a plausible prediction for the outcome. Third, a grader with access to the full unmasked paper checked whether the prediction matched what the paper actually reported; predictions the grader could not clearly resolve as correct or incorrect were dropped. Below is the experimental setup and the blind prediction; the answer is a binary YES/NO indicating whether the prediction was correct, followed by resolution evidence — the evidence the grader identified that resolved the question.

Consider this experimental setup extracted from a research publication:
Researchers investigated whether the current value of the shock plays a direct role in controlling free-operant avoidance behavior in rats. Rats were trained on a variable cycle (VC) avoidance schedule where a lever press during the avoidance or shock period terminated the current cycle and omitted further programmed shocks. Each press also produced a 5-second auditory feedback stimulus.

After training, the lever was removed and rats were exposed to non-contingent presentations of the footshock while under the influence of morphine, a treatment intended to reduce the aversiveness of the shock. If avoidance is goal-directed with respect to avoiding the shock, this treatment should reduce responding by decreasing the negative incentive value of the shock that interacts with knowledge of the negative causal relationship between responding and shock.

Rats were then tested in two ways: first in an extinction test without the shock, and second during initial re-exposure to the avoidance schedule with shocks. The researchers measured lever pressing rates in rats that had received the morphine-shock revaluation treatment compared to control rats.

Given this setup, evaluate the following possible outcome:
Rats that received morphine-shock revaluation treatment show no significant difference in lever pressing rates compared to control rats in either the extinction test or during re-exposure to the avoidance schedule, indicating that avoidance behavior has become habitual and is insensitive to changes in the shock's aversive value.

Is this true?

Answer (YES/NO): NO